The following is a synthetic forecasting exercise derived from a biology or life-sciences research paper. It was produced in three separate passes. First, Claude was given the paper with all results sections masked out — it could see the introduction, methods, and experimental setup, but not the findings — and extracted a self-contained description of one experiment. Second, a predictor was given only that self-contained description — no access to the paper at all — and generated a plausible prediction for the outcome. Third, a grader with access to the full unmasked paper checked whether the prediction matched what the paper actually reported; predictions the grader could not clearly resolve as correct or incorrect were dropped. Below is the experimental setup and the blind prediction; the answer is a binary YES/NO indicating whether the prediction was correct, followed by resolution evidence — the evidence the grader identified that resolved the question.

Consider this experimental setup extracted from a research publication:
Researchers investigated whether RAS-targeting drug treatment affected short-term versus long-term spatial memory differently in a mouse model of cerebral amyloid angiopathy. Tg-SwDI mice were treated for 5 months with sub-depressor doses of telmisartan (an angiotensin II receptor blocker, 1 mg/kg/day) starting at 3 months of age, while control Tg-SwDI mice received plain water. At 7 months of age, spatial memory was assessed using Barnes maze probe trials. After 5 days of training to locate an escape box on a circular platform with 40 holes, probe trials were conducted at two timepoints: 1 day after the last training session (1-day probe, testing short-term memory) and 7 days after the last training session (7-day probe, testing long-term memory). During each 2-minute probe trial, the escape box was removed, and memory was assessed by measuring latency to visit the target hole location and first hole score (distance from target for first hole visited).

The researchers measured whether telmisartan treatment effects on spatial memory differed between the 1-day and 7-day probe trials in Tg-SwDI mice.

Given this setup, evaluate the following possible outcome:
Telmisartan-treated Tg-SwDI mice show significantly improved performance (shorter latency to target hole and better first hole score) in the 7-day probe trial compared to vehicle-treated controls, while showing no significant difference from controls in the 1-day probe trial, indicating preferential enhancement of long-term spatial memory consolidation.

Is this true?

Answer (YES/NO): NO